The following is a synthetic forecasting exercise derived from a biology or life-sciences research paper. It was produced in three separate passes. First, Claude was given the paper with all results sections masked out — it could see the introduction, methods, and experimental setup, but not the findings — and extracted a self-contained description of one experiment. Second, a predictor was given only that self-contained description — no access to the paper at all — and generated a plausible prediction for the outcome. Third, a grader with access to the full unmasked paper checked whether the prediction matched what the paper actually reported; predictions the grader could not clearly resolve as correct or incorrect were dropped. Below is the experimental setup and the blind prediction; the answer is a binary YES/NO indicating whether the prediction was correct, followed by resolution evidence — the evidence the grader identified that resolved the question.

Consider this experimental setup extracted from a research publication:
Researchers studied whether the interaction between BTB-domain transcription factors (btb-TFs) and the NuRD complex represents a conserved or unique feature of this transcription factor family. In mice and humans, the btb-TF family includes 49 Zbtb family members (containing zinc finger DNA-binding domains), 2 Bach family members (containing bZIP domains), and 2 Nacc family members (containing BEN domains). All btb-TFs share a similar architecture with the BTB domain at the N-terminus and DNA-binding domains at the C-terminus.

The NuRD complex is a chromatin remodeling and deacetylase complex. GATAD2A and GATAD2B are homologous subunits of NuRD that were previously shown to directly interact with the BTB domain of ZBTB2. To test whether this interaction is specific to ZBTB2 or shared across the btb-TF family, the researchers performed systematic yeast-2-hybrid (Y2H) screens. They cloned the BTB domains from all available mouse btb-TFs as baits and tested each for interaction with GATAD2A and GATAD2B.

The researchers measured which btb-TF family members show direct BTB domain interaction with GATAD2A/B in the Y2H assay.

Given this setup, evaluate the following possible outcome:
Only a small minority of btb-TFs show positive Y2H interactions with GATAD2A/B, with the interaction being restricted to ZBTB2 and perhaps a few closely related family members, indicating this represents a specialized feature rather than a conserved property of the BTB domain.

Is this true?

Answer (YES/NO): NO